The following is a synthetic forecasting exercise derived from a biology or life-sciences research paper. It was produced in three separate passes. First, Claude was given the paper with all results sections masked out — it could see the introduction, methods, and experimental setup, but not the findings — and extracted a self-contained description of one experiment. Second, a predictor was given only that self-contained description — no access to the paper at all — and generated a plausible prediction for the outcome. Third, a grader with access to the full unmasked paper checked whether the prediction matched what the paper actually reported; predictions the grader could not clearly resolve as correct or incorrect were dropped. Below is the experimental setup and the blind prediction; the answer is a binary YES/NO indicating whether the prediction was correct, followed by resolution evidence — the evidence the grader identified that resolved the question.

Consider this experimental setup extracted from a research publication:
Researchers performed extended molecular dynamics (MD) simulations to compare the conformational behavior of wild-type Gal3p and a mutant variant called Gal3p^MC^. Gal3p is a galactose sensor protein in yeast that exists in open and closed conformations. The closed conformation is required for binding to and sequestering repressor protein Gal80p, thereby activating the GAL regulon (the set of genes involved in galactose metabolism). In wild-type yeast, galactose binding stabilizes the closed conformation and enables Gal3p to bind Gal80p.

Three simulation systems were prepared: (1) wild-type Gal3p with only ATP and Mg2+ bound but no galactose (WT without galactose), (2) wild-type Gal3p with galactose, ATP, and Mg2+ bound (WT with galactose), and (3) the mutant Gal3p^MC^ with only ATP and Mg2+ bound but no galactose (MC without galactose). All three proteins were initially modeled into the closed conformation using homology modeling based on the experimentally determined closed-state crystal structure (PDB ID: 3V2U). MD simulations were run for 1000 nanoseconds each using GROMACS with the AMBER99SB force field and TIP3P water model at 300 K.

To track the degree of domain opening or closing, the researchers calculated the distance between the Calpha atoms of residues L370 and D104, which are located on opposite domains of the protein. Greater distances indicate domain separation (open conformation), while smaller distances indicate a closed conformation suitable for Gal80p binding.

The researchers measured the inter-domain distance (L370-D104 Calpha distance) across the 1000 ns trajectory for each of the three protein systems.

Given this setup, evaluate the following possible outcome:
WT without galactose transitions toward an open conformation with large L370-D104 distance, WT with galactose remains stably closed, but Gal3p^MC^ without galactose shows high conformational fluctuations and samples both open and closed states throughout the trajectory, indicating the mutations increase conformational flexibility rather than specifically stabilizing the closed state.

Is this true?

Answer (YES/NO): NO